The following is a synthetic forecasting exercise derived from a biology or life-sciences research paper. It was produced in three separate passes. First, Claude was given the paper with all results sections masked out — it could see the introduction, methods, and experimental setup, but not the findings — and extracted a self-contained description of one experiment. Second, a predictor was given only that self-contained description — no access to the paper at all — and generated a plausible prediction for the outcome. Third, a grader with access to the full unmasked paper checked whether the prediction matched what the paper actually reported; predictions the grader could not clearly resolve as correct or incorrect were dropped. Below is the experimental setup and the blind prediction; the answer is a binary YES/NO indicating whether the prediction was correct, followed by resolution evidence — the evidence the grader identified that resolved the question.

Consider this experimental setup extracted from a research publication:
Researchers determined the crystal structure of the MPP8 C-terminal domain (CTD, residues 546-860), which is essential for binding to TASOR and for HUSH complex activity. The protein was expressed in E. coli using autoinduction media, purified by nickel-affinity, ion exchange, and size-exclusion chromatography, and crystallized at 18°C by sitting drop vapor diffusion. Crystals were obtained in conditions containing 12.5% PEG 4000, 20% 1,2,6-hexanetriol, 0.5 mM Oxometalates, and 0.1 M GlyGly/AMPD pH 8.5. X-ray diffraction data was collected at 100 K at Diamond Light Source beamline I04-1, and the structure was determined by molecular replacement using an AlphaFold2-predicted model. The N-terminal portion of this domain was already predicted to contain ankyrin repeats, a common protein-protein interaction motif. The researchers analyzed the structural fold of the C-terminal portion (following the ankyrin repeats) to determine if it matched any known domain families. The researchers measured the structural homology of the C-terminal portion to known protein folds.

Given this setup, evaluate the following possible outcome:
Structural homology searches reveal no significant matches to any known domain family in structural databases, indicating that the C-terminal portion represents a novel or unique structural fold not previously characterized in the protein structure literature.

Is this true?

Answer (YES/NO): NO